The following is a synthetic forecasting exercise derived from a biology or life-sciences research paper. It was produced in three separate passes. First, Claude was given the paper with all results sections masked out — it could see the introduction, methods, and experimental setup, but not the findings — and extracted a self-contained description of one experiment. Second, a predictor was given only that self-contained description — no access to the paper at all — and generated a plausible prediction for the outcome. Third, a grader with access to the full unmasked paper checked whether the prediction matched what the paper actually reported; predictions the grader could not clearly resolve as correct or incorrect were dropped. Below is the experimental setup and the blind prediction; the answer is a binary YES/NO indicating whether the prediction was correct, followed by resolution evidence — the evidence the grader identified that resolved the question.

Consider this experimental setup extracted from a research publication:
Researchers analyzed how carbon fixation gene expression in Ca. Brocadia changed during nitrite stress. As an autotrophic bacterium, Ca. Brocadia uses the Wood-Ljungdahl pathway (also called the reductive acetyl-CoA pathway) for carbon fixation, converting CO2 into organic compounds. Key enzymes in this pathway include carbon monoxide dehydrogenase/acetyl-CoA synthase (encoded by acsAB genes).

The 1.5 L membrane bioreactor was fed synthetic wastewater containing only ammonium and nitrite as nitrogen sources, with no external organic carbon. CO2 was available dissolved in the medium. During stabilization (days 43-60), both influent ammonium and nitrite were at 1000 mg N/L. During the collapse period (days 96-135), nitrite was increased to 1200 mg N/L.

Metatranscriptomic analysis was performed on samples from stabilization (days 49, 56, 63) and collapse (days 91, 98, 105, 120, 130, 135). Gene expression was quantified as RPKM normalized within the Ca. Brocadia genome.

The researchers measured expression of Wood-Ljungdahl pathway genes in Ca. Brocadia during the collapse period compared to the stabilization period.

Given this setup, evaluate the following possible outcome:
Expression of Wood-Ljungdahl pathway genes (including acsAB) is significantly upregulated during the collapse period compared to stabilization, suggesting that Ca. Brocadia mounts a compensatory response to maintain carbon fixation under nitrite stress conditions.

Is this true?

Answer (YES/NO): YES